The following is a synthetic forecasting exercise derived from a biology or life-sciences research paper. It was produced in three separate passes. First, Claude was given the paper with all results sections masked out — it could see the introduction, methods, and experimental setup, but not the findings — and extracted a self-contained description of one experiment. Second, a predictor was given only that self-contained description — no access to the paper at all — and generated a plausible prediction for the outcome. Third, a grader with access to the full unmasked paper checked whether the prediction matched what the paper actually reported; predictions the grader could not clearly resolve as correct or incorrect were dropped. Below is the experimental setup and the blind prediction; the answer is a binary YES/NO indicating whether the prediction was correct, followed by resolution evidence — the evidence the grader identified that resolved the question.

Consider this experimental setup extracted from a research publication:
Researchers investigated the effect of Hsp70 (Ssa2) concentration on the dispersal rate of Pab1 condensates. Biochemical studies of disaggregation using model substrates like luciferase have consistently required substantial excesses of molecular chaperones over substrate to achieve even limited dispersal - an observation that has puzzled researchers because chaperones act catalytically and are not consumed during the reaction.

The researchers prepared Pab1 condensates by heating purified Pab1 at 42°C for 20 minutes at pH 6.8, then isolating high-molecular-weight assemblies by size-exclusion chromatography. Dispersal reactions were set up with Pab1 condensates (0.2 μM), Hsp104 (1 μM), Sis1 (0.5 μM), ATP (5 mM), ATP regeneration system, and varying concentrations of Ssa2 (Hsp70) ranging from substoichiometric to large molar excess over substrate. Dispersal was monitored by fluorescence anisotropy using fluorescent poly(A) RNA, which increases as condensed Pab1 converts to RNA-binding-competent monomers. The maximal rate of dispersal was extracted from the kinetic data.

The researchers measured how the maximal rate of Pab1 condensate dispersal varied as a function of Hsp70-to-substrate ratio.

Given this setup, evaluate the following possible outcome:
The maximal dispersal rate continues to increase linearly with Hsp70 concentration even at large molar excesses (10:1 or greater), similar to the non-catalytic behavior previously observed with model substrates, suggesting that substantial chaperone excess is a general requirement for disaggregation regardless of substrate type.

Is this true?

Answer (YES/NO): NO